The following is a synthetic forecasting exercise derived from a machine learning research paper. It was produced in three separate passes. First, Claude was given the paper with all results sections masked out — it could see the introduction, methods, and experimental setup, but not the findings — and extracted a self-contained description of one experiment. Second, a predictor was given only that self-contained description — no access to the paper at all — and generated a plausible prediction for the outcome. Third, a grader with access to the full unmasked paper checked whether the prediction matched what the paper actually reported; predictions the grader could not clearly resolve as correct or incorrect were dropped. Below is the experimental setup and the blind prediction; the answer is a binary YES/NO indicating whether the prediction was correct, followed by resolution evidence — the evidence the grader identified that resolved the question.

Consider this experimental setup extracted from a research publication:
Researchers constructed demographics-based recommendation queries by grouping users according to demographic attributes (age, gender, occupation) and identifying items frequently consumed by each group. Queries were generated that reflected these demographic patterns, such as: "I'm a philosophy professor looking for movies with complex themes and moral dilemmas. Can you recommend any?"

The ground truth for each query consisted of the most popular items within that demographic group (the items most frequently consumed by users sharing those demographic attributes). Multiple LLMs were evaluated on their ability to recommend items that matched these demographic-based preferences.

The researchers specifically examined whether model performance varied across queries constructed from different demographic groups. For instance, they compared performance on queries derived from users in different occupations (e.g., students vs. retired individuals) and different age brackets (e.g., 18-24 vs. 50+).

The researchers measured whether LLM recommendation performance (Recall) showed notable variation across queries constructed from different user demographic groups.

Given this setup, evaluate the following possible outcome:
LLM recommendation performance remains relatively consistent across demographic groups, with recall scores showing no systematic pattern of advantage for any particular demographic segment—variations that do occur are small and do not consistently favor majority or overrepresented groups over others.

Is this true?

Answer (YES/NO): NO